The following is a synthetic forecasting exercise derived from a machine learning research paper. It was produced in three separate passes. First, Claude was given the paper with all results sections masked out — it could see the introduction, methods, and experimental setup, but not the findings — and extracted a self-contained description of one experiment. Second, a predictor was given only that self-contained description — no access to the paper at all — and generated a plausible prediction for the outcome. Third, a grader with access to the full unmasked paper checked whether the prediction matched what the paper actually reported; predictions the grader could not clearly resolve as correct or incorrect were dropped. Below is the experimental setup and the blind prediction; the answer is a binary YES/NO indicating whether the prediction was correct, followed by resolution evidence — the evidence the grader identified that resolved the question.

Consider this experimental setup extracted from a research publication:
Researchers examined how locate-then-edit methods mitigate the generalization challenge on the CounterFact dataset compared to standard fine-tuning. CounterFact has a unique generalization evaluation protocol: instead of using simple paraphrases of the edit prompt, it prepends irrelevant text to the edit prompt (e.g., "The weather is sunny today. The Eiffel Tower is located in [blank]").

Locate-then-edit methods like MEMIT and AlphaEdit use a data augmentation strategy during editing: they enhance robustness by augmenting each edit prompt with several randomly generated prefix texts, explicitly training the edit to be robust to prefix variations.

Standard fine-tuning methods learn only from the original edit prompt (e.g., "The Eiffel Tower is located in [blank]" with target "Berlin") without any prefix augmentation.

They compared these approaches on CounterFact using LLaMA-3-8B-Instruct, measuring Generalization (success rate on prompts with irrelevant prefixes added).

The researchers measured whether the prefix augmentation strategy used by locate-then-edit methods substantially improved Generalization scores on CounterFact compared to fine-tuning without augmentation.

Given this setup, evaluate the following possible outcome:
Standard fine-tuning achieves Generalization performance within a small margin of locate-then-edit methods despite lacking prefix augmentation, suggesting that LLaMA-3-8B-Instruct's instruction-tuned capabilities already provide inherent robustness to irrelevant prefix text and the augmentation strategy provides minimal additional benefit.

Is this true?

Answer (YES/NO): NO